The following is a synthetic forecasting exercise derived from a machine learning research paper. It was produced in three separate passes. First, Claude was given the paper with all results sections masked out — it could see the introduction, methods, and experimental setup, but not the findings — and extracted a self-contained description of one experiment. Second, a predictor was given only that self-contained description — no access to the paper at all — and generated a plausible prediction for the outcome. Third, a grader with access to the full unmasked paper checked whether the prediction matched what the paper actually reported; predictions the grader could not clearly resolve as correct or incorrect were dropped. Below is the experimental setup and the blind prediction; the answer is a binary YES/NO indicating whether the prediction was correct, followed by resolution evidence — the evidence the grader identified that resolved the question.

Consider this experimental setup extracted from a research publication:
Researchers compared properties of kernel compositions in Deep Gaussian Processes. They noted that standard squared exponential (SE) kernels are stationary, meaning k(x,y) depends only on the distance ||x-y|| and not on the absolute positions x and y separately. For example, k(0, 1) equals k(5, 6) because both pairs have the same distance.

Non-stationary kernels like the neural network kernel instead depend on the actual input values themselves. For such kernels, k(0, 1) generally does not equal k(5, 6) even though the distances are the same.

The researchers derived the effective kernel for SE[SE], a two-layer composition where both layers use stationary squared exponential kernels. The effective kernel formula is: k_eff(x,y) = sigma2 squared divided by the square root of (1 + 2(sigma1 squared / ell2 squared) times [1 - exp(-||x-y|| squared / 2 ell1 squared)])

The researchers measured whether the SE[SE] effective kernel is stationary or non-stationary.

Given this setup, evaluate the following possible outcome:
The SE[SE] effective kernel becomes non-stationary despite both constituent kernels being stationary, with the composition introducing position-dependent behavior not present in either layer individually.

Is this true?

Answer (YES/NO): NO